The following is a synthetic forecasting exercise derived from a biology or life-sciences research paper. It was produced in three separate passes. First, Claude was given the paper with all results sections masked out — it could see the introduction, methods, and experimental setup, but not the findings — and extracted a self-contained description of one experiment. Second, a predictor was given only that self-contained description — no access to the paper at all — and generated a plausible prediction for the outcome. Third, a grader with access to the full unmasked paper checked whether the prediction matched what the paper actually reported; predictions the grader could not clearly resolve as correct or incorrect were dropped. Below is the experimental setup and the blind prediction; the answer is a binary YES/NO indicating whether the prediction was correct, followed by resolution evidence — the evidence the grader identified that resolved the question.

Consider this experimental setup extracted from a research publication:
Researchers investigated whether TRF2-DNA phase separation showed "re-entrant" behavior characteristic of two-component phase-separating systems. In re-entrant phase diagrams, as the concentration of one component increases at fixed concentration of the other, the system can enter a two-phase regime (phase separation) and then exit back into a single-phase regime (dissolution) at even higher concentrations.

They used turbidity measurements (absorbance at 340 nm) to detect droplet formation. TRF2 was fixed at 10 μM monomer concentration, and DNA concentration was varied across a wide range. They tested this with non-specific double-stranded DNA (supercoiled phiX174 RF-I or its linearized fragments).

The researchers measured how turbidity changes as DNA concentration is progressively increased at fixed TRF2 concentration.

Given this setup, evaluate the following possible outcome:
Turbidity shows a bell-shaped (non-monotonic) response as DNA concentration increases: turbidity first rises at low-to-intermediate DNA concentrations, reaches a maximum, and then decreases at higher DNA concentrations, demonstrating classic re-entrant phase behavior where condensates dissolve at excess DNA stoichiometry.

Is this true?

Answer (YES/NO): YES